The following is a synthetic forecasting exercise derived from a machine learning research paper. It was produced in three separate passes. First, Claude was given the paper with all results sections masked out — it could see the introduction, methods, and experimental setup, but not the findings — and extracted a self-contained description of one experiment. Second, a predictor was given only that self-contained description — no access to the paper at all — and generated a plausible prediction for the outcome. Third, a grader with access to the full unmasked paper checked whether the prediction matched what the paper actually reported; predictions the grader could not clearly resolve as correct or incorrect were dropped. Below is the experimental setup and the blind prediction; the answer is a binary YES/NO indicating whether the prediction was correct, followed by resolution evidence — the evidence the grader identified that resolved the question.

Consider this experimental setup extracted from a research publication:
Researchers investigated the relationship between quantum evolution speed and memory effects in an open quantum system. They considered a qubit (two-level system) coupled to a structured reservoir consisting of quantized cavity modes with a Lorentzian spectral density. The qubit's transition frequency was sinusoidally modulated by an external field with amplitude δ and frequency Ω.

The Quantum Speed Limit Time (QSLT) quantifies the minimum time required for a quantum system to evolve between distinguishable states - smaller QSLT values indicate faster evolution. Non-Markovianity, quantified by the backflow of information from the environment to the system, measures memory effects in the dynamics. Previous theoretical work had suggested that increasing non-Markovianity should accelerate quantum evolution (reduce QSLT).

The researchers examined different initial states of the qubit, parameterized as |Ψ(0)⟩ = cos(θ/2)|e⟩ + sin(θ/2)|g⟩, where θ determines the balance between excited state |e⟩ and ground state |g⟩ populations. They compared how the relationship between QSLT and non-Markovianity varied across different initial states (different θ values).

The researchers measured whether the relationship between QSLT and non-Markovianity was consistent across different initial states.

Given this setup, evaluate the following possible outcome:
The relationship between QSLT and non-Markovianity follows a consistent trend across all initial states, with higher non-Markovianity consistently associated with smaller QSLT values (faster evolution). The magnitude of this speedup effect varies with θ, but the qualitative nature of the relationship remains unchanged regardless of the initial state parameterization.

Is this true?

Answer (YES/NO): NO